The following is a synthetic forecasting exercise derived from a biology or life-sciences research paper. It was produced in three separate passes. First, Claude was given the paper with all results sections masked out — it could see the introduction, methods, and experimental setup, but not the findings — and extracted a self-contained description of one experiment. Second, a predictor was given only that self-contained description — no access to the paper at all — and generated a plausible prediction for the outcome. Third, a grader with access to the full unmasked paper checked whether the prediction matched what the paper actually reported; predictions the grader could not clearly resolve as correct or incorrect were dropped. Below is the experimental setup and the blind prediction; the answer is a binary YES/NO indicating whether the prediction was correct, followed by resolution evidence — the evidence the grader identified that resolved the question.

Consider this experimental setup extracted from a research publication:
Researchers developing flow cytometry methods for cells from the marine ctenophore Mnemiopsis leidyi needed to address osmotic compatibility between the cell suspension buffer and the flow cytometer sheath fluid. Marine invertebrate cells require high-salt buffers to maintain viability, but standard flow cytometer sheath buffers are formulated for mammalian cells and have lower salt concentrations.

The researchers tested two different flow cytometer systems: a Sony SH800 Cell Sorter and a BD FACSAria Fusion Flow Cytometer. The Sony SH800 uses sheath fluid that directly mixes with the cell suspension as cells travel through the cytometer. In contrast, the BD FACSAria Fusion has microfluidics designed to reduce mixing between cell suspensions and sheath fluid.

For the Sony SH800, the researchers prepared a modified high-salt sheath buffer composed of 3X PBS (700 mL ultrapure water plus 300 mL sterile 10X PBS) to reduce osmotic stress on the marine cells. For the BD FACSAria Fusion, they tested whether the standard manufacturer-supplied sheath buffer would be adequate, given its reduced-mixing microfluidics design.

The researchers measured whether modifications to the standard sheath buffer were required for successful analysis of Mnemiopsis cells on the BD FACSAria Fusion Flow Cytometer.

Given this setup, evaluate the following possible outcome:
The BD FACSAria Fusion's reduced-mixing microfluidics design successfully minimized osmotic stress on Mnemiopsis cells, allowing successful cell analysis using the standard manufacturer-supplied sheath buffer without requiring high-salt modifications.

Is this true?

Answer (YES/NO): YES